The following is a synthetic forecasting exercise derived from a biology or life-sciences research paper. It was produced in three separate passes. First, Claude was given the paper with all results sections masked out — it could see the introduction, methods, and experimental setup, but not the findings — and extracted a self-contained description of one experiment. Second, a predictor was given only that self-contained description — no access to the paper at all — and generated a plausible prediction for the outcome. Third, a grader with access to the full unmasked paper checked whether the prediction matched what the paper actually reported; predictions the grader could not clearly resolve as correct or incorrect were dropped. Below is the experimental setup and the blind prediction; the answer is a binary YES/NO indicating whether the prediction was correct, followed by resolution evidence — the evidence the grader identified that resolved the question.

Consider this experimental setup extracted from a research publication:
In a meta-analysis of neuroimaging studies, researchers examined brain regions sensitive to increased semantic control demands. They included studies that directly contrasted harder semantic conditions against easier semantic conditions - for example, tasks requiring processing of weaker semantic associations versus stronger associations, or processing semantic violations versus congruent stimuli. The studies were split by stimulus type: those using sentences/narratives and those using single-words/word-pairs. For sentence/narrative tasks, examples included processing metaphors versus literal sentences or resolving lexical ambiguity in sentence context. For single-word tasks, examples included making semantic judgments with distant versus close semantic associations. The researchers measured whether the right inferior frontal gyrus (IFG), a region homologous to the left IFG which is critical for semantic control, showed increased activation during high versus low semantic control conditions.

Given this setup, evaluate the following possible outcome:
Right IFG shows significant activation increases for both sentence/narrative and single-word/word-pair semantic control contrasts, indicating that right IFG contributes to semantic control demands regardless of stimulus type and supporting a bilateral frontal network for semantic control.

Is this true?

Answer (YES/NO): NO